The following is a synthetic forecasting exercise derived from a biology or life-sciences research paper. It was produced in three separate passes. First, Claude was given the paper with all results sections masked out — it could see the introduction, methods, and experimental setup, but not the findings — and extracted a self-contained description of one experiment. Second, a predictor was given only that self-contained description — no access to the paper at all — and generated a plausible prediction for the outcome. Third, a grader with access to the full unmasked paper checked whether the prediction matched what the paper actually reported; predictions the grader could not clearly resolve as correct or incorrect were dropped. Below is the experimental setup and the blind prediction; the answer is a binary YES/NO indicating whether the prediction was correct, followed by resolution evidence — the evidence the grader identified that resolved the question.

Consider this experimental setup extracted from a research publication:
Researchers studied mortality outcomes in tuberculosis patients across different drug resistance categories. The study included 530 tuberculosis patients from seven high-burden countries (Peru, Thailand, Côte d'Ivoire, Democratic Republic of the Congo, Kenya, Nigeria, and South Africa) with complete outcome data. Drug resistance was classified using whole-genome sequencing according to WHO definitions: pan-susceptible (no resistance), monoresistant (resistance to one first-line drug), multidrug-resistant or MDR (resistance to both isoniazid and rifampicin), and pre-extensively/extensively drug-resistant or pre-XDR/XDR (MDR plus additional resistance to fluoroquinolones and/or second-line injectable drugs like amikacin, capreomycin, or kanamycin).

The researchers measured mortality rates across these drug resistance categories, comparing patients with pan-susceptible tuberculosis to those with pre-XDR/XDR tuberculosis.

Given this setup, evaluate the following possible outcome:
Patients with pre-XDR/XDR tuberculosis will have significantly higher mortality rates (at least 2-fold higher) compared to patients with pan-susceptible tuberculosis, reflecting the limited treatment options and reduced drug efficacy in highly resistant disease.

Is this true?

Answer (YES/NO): YES